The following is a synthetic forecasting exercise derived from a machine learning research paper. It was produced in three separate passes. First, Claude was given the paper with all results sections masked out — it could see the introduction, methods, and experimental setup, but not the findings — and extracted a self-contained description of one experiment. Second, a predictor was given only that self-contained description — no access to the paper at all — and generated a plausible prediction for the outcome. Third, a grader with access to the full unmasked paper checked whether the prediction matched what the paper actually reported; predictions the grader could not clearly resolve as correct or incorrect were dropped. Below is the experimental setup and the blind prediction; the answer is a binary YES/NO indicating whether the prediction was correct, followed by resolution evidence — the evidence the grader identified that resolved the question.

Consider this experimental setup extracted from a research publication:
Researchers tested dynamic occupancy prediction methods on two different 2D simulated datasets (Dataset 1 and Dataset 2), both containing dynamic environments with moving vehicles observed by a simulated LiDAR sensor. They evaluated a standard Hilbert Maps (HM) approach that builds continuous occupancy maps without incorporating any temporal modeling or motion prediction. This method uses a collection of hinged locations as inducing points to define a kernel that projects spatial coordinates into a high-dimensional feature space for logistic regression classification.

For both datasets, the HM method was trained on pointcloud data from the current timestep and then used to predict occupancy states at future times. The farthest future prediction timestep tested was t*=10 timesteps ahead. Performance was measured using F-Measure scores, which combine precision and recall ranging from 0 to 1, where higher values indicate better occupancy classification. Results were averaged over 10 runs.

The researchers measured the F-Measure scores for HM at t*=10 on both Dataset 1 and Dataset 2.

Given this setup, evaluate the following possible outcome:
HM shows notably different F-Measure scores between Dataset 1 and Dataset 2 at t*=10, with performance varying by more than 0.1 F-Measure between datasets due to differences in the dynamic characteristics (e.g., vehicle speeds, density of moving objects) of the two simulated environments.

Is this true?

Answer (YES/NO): NO